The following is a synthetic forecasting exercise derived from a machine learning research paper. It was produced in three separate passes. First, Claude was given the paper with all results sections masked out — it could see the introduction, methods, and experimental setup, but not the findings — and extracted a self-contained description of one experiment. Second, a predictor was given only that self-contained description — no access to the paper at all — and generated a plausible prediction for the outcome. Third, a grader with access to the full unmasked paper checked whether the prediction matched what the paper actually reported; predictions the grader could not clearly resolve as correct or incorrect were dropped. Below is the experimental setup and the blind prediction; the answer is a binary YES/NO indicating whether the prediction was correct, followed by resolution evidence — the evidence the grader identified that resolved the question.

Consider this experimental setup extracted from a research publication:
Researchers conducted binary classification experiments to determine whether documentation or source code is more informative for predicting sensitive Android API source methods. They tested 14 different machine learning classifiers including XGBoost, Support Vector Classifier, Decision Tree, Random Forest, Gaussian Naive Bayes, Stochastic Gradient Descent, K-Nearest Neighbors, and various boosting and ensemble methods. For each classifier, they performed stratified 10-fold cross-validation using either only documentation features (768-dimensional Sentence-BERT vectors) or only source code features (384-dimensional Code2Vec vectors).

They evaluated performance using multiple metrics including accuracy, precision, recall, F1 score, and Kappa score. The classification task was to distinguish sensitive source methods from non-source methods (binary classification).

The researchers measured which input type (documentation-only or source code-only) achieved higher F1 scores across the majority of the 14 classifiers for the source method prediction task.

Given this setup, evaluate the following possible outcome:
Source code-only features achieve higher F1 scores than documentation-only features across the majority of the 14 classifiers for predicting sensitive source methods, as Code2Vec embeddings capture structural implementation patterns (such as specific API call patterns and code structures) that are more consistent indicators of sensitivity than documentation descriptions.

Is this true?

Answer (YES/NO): NO